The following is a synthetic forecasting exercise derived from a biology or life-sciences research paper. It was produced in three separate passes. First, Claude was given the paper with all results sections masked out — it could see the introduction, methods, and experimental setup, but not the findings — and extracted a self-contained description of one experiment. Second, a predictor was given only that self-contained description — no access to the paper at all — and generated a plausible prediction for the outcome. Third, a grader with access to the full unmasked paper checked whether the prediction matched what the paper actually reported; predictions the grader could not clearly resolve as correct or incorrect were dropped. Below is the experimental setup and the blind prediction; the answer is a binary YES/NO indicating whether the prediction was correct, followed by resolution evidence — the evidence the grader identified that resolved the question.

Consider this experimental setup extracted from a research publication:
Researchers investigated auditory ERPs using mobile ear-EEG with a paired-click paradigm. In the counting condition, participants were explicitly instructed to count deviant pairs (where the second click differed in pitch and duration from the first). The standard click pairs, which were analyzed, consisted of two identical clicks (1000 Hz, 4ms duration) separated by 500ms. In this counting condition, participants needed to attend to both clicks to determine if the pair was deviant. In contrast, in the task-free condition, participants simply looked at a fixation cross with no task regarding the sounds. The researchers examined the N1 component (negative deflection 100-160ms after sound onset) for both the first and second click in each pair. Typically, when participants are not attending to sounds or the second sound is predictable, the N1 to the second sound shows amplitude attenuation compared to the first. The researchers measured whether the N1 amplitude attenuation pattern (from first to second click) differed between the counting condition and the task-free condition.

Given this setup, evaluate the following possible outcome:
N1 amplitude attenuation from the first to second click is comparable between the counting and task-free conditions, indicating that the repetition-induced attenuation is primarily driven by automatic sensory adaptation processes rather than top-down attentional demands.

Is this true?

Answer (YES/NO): NO